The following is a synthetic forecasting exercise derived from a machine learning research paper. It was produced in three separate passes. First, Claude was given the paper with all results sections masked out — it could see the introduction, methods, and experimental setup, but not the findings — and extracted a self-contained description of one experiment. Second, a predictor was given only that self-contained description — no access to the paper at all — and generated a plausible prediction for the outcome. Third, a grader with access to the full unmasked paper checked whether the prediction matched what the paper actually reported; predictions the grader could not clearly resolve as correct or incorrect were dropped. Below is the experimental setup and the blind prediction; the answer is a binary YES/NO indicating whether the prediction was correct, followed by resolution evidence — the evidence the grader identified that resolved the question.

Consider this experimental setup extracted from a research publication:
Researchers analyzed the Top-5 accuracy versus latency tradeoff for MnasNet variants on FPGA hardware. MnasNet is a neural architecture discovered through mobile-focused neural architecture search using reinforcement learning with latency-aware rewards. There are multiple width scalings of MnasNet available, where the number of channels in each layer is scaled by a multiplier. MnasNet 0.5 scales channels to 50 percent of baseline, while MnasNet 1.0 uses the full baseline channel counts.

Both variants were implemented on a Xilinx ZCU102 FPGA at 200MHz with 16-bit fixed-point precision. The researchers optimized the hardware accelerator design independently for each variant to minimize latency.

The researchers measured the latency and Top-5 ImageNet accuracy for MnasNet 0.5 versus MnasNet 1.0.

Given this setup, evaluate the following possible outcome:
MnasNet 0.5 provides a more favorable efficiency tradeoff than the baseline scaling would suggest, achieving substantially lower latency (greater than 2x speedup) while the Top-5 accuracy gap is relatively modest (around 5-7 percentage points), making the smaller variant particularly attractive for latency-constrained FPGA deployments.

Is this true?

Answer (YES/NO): NO